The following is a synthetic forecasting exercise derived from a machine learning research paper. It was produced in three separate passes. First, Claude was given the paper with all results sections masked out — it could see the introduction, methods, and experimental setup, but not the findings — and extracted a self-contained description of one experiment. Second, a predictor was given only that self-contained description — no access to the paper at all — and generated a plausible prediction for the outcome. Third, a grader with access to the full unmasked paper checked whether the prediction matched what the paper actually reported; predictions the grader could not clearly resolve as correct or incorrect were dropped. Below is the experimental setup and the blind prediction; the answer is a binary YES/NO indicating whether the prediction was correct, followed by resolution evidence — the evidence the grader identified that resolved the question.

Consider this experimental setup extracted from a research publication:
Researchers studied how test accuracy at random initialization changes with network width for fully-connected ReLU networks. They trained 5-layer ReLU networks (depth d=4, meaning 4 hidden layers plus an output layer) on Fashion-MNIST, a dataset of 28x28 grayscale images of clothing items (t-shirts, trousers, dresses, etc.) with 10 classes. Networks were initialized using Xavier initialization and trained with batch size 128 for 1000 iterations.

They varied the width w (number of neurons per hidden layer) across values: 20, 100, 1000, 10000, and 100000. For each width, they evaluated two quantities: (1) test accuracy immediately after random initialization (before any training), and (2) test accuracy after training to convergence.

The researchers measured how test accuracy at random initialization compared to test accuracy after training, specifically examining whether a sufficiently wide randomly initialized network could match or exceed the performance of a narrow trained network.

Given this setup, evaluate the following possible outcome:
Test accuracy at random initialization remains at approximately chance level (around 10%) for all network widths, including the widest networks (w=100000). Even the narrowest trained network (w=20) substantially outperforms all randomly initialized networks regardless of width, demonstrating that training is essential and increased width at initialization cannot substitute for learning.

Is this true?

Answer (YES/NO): NO